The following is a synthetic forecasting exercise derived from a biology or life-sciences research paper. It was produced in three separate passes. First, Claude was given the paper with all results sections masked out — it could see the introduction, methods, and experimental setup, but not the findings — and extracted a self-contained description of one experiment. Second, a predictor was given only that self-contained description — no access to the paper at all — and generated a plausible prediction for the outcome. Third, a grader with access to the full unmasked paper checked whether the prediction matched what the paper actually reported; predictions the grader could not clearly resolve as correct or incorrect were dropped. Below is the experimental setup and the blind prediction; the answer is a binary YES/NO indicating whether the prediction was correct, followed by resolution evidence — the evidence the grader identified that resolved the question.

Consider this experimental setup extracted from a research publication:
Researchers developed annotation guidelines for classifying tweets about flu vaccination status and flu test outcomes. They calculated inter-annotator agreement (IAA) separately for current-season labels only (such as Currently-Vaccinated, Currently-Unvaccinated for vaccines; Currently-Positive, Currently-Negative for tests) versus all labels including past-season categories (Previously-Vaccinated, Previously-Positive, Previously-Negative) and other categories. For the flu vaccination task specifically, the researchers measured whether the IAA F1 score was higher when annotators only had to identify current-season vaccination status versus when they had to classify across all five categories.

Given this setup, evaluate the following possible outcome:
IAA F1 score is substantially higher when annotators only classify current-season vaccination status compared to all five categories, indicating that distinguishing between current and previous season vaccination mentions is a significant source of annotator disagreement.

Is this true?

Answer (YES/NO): NO